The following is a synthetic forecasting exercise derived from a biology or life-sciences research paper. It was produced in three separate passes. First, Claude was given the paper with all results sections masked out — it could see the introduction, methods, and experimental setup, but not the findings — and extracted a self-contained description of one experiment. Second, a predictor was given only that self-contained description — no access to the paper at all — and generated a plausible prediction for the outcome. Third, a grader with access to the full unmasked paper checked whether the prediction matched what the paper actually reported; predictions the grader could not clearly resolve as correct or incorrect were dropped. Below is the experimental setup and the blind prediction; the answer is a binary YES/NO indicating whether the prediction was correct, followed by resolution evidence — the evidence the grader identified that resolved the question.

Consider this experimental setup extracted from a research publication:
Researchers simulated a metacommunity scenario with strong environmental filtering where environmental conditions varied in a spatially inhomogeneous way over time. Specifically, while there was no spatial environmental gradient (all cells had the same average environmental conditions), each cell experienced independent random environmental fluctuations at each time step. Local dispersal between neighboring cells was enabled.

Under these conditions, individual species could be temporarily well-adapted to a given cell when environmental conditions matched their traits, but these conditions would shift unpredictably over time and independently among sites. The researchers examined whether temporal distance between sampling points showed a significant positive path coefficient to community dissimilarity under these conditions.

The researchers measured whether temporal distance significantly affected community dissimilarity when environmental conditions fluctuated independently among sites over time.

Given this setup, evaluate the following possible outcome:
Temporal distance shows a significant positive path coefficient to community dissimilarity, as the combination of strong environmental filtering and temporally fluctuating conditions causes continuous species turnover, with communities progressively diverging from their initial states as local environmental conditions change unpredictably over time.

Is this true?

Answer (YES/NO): YES